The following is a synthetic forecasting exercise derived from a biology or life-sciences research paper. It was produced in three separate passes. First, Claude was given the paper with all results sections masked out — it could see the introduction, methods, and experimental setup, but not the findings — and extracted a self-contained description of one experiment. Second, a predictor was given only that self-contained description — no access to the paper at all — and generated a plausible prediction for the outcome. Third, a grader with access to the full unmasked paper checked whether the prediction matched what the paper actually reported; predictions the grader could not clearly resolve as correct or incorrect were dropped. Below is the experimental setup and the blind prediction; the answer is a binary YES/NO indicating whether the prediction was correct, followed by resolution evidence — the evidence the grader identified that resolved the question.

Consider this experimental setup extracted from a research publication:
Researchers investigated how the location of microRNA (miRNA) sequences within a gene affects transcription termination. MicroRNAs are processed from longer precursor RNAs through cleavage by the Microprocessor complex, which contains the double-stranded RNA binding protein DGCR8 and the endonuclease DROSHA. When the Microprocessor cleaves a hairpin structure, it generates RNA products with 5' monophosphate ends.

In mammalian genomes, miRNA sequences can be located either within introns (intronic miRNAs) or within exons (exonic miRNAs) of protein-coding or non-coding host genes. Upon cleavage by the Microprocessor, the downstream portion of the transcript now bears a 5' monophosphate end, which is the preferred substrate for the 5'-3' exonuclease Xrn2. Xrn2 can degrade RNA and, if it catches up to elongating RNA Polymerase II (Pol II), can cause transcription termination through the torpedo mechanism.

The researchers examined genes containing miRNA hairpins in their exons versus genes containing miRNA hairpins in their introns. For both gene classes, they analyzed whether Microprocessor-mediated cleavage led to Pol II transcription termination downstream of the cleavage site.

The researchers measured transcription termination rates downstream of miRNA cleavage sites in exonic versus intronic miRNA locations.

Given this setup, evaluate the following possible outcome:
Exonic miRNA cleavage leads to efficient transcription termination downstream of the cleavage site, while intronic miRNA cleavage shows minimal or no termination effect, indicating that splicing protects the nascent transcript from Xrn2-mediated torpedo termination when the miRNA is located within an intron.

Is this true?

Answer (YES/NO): YES